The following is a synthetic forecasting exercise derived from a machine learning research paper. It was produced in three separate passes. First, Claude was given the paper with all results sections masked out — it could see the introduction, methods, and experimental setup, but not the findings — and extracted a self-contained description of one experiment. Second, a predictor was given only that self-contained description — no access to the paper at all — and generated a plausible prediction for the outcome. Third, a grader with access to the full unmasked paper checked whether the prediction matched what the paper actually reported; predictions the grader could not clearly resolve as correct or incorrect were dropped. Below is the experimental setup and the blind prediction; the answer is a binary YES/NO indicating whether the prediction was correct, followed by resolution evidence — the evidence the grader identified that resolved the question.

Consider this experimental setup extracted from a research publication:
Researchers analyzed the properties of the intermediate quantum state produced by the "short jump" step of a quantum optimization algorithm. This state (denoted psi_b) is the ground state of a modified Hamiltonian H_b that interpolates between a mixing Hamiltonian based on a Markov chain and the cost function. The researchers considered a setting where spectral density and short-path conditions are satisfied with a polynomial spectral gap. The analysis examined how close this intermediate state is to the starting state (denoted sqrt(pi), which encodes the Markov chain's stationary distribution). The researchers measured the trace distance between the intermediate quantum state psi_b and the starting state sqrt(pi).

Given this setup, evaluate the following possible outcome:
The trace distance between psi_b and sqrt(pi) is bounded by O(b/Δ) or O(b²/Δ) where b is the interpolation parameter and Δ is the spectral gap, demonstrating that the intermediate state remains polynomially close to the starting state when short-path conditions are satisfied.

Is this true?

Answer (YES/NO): NO